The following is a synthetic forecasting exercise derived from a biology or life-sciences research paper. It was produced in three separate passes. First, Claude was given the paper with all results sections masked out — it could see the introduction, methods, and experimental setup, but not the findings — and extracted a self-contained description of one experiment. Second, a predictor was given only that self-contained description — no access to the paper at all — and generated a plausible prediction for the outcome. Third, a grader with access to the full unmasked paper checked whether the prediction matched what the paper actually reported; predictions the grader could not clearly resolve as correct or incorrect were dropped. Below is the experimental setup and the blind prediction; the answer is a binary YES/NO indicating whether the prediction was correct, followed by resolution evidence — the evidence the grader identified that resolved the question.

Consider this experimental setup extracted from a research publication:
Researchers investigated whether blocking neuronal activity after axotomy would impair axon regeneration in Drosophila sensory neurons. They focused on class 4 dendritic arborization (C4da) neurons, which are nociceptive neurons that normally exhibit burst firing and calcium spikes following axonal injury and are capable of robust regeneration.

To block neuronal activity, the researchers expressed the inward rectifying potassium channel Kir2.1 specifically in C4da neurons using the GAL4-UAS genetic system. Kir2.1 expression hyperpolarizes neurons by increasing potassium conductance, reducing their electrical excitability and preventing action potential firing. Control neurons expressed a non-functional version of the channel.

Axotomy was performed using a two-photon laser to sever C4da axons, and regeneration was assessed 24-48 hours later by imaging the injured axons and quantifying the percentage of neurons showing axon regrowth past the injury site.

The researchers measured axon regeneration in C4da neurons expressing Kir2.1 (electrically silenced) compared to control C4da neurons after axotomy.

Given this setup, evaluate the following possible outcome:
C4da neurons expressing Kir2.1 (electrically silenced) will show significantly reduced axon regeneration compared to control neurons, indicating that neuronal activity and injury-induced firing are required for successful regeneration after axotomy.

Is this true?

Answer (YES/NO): YES